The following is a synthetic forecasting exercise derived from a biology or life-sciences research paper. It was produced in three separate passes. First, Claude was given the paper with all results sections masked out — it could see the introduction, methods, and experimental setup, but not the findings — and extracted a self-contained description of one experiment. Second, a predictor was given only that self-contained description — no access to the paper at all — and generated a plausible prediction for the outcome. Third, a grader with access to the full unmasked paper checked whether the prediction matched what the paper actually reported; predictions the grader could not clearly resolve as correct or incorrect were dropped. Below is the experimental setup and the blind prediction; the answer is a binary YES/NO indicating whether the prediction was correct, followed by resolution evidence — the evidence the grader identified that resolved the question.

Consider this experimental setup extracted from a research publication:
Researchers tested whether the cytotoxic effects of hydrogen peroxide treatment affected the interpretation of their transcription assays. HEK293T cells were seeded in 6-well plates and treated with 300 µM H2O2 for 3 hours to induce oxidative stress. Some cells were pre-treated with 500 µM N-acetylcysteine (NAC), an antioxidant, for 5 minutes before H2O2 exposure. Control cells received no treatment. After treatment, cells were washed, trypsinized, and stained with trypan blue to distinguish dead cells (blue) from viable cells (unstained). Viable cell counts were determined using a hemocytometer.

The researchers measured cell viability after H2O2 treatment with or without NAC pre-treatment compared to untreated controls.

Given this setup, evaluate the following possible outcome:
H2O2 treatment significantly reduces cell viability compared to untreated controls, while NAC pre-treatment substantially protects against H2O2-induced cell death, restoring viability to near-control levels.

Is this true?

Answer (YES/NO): NO